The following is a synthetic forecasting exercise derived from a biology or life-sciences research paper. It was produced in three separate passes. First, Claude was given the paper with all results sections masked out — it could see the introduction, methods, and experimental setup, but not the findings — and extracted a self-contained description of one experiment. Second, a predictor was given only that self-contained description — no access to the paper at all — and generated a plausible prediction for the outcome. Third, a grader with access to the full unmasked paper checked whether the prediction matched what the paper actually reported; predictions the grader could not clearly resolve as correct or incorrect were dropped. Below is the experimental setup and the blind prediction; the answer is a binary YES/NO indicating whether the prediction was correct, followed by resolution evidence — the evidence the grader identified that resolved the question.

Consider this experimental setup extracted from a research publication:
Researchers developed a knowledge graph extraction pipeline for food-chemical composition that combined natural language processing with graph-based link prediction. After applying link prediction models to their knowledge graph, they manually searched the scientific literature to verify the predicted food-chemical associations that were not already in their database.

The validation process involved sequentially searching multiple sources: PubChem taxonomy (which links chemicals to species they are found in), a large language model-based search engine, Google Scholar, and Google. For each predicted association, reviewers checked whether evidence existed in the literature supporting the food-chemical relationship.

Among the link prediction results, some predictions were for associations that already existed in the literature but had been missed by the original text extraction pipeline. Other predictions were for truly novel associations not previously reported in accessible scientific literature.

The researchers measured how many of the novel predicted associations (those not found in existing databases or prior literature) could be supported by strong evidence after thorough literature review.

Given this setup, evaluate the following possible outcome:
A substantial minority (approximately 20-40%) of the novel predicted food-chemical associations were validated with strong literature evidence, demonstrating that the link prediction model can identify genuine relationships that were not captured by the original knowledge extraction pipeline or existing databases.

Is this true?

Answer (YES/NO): NO